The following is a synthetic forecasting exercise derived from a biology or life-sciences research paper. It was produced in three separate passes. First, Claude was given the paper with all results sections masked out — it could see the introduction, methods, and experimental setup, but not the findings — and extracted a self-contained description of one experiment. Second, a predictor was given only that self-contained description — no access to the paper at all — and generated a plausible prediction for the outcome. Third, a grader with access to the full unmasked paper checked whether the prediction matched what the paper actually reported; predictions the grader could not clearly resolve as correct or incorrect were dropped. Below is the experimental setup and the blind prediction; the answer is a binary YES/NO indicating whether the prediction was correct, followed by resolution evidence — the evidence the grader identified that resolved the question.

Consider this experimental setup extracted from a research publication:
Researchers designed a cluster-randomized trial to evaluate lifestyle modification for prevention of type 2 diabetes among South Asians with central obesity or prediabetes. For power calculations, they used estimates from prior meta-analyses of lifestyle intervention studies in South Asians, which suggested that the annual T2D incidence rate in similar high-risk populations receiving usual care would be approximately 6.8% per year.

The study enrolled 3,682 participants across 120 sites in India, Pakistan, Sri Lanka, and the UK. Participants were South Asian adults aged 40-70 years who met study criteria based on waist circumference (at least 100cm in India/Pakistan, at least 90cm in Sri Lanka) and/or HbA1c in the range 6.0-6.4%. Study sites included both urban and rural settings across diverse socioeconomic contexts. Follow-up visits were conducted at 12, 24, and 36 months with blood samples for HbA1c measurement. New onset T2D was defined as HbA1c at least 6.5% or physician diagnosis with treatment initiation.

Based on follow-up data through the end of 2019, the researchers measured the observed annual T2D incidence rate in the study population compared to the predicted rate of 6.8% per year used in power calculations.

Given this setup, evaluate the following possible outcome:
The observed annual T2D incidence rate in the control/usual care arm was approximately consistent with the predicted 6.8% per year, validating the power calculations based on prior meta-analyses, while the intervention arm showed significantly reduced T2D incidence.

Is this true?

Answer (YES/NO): NO